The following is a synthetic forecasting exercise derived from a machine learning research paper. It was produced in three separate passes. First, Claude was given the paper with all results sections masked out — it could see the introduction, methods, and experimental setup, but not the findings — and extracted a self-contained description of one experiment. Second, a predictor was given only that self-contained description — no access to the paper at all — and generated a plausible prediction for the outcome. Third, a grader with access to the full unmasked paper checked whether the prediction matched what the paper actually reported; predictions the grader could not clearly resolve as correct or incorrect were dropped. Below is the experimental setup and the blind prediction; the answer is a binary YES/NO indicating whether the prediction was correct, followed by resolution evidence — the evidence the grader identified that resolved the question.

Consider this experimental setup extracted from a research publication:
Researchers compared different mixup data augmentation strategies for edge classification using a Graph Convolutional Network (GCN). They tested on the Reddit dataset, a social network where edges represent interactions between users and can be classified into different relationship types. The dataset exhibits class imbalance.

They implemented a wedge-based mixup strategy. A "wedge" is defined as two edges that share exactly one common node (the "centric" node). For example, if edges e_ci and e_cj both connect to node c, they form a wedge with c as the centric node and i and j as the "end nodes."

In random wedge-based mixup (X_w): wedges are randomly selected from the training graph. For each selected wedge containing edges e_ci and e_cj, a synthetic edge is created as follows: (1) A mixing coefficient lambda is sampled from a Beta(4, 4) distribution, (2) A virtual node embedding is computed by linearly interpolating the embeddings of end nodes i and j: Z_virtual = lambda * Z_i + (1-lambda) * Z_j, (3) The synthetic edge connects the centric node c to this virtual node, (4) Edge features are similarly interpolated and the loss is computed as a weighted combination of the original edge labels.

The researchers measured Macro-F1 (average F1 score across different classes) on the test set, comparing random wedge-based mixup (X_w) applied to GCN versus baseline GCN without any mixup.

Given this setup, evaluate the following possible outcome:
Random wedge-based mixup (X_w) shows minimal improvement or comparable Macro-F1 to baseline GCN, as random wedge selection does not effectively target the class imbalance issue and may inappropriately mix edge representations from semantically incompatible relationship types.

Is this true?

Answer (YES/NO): YES